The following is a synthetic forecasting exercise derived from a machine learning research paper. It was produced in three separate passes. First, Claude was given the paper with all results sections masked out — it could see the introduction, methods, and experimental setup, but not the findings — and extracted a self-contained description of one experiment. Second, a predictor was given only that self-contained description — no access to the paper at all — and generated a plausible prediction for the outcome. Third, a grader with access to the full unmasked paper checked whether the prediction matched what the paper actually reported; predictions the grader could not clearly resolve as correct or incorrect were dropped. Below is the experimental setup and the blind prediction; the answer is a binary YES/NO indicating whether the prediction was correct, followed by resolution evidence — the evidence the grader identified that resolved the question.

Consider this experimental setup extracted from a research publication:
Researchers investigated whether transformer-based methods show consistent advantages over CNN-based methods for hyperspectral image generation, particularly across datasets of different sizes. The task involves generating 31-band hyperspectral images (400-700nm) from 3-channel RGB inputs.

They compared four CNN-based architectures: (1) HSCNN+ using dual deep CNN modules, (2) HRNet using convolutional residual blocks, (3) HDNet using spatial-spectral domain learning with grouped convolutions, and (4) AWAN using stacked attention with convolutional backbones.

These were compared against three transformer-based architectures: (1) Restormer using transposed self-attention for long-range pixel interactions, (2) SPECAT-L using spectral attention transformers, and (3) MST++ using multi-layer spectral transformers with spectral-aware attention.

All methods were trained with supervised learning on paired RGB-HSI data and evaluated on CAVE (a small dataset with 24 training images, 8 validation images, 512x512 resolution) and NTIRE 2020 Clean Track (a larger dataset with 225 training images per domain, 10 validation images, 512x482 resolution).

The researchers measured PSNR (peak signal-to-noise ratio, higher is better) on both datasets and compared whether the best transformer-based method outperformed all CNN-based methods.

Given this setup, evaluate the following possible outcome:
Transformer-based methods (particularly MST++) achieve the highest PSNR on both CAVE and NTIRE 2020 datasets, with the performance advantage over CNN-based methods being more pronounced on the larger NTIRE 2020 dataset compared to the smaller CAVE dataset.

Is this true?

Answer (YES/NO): NO